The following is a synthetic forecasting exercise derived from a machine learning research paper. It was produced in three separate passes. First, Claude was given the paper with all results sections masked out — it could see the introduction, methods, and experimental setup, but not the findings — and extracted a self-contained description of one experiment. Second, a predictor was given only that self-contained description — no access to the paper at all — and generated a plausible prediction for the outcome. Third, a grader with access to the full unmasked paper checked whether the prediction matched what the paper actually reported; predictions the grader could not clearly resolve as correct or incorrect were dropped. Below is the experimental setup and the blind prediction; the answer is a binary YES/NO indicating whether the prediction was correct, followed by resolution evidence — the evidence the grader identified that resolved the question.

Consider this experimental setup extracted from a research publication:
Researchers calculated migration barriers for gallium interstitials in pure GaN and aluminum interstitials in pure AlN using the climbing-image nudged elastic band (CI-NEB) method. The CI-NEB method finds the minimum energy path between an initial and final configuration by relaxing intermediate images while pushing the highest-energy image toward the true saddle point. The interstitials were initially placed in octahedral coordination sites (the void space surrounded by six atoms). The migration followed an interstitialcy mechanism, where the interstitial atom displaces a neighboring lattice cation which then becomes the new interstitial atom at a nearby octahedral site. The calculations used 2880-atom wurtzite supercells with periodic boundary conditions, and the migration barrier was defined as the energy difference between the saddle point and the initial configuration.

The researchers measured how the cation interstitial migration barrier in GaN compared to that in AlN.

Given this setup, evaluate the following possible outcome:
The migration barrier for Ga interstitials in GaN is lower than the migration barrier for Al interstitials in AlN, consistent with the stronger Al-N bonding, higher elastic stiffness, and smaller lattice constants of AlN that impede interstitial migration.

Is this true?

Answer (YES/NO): YES